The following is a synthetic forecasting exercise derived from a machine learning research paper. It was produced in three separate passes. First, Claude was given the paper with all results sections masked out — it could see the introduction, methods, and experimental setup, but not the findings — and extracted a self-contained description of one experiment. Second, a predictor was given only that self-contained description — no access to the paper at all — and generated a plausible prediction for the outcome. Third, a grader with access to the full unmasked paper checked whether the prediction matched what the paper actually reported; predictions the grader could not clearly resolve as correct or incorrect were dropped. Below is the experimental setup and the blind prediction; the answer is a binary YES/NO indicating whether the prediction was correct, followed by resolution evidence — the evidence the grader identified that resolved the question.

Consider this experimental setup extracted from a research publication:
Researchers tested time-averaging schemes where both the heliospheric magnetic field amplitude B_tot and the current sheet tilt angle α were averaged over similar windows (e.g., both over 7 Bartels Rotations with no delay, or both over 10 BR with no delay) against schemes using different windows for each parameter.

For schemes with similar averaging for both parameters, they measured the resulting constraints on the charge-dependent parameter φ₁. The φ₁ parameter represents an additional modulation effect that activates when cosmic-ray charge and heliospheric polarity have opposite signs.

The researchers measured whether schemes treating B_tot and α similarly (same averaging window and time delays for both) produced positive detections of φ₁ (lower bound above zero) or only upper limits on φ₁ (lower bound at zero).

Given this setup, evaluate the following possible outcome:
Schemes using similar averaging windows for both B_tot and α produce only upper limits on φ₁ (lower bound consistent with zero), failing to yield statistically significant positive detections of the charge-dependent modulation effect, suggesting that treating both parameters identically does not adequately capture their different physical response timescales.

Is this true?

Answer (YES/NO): NO